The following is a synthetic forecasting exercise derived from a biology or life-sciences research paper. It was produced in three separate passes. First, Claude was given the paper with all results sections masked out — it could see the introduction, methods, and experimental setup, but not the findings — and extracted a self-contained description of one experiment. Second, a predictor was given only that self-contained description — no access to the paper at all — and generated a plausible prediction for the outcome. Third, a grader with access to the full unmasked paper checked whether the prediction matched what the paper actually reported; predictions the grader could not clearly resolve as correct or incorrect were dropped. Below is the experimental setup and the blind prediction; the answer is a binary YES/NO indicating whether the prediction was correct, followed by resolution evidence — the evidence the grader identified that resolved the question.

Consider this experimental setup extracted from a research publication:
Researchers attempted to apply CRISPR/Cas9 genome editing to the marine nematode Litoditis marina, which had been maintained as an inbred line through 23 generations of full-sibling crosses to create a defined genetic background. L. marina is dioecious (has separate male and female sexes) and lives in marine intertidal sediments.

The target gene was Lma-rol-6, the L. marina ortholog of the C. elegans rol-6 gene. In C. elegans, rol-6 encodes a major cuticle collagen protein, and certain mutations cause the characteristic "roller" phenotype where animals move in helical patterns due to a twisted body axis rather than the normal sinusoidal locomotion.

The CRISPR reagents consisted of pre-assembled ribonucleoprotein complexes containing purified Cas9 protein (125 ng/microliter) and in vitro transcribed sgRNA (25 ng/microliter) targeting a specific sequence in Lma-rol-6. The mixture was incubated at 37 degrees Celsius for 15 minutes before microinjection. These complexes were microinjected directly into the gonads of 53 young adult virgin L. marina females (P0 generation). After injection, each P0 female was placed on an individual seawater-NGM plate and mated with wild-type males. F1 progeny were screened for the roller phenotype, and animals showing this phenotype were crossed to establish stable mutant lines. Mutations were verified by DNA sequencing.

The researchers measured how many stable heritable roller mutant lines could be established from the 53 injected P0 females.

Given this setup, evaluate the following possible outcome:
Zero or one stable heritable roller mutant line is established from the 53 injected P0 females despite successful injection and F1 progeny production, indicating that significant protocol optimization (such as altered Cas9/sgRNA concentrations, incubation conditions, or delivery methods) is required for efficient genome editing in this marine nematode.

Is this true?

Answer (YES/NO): YES